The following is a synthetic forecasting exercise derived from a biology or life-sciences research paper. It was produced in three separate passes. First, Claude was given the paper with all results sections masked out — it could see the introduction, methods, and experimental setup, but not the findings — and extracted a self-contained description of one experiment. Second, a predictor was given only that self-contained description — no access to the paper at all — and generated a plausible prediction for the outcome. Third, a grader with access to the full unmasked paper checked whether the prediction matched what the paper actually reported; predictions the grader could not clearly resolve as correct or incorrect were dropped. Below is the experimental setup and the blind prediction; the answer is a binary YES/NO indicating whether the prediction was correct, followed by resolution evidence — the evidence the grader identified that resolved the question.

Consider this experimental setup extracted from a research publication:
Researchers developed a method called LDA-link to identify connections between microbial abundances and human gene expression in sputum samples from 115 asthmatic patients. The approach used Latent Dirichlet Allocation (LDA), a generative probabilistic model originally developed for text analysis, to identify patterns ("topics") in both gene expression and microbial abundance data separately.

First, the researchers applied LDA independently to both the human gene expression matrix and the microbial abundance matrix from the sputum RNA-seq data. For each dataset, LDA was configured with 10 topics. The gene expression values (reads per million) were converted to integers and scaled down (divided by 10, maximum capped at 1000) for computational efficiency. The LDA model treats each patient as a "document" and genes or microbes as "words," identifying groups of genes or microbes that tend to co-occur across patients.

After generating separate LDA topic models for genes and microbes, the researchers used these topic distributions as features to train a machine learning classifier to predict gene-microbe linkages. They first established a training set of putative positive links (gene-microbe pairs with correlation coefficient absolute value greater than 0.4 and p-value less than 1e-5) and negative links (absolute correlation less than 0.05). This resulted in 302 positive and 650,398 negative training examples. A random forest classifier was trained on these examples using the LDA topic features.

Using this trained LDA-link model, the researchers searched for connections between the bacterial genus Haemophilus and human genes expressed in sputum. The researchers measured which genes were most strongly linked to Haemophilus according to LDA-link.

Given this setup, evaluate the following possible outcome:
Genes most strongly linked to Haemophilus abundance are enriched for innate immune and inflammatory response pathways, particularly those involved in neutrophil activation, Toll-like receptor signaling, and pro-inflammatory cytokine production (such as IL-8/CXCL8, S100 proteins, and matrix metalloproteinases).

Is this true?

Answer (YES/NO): NO